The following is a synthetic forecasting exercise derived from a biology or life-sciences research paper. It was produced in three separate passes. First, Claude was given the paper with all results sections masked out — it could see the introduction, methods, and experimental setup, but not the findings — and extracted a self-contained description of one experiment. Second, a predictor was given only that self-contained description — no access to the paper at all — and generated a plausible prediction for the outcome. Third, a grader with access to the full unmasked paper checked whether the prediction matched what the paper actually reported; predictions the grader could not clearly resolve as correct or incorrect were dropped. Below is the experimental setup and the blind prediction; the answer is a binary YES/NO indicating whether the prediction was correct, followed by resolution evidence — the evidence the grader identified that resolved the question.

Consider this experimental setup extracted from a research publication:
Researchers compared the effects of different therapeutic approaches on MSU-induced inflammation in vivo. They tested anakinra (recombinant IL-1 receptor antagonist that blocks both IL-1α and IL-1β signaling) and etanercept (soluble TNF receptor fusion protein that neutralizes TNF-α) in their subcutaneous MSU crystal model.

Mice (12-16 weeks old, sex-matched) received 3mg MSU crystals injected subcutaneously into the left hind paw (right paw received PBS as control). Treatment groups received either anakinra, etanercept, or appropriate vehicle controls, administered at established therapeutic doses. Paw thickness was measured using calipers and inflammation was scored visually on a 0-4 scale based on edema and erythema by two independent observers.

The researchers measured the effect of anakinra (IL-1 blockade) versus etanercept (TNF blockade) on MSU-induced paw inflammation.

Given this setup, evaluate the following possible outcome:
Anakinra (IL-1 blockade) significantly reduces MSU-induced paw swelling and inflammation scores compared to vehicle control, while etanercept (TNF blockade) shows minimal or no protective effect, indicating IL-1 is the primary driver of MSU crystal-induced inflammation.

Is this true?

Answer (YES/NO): YES